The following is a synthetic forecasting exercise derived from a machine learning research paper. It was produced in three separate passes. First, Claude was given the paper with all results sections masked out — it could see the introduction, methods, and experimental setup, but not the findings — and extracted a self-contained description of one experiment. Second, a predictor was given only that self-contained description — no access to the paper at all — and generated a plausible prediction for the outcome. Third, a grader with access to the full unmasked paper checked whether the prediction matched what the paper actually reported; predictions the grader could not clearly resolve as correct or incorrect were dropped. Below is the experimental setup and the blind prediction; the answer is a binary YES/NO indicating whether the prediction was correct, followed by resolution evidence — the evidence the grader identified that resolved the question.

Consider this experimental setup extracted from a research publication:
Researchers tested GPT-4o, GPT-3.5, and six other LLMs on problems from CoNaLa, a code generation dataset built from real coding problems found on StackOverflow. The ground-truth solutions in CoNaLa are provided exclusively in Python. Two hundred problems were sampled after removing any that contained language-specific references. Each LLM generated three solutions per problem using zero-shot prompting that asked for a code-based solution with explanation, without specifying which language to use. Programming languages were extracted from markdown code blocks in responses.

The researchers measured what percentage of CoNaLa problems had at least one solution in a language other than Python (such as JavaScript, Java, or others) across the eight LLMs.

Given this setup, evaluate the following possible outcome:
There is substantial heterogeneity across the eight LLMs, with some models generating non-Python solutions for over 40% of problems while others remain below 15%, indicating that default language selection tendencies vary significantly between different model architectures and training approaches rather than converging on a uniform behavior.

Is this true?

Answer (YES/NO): NO